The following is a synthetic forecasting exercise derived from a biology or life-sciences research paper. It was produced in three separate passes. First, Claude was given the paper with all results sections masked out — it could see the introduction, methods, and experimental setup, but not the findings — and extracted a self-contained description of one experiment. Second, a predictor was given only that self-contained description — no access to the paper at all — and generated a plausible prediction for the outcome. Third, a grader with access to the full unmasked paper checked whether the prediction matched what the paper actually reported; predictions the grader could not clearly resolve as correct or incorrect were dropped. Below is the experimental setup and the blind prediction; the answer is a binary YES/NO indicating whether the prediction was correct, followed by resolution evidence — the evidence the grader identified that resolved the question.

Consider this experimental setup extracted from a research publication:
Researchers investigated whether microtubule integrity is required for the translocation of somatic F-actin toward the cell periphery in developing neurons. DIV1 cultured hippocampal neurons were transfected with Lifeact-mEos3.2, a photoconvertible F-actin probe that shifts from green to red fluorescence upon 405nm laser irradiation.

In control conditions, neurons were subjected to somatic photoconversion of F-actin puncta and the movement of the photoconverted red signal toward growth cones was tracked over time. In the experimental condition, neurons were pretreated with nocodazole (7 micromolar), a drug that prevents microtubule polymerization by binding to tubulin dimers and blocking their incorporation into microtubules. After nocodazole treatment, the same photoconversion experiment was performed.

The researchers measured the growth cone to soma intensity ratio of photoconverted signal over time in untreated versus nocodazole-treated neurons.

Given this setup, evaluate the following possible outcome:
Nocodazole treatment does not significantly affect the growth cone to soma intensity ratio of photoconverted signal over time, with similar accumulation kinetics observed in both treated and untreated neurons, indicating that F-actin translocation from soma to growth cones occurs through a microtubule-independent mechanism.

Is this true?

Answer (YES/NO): NO